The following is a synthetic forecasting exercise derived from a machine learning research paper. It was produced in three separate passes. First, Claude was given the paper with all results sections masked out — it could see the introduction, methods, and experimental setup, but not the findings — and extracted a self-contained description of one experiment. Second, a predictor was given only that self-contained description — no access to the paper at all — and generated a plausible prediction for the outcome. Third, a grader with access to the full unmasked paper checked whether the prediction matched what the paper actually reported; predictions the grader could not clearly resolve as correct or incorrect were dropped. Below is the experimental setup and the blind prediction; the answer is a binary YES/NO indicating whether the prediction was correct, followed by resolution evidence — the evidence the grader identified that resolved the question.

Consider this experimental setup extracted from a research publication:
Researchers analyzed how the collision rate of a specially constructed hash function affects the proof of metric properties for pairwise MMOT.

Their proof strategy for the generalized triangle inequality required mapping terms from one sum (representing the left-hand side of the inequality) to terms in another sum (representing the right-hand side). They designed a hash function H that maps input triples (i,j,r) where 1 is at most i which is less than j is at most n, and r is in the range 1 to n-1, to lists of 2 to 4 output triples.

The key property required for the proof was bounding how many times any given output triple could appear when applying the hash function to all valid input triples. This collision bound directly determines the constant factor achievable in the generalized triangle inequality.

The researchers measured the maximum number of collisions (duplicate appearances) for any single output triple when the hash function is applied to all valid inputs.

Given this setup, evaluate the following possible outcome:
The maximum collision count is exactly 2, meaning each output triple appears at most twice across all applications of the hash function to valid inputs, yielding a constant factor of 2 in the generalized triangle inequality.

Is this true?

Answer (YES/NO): NO